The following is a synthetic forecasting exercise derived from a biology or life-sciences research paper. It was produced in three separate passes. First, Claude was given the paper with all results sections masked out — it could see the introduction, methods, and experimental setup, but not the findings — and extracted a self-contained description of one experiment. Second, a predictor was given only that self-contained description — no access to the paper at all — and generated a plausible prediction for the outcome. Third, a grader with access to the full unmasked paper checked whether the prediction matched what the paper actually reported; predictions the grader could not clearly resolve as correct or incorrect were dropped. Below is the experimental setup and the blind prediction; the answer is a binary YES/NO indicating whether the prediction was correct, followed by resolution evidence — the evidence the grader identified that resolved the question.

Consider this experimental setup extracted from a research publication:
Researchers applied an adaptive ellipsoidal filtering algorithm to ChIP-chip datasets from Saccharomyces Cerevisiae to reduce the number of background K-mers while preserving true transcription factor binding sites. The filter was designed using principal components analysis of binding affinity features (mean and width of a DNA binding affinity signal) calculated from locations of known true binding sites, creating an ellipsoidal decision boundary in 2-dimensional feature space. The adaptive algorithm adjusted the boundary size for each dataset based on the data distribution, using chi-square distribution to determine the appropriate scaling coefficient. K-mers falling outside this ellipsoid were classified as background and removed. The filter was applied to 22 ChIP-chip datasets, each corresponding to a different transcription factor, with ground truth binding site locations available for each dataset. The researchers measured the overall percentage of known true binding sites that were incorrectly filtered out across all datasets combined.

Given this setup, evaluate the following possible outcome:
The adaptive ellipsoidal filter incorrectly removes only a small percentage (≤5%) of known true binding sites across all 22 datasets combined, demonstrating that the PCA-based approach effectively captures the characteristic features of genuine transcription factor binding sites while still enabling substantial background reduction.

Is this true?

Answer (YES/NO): YES